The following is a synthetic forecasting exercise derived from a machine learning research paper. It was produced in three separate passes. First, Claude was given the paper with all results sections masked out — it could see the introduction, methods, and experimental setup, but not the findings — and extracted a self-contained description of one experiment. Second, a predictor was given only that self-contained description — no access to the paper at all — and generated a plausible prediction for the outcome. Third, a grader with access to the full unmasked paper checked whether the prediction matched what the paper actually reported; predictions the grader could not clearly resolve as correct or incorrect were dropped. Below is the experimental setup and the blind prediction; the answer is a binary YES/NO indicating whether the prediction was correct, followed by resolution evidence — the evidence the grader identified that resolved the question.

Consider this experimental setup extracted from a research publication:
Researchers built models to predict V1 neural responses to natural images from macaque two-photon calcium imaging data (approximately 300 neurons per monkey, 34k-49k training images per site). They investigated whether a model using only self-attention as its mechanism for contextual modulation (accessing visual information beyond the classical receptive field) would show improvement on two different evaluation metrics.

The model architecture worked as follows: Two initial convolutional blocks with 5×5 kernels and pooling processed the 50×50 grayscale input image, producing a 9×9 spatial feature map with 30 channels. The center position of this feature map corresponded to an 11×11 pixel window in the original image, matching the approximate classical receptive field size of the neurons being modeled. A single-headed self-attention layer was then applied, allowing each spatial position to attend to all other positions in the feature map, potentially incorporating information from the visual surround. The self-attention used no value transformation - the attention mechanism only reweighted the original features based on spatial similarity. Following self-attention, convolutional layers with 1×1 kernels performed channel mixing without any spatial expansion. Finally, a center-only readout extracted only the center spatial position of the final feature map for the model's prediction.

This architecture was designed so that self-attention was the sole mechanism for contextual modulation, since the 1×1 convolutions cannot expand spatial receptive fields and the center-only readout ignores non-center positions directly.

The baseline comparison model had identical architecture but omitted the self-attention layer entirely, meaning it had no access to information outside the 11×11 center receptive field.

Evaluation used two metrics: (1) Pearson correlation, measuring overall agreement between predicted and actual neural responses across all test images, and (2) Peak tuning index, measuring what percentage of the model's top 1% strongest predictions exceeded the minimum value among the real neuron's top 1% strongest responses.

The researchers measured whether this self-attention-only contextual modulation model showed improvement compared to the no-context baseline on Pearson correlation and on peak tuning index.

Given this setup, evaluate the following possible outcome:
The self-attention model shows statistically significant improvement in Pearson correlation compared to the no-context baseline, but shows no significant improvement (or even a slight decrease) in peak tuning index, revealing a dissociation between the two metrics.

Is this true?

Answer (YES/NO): NO